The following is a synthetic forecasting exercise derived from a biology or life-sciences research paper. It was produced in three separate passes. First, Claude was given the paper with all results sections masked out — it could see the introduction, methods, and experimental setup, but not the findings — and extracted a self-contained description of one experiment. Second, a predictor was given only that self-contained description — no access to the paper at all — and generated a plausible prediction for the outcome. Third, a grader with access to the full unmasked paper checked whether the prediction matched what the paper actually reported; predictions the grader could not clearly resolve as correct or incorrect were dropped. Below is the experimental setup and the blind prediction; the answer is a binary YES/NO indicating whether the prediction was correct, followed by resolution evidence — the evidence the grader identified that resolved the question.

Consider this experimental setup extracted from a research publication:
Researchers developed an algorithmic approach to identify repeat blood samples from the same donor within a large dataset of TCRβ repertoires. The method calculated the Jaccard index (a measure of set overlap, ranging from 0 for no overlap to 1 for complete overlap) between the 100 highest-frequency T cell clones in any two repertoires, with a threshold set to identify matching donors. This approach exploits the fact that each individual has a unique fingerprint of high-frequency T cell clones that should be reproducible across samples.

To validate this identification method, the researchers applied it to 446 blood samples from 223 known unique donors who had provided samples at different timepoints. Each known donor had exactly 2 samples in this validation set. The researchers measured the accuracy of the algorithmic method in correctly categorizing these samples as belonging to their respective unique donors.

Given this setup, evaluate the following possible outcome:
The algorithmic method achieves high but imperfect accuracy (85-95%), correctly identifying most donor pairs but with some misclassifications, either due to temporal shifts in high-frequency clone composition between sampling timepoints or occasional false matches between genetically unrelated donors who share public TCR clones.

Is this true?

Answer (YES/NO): NO